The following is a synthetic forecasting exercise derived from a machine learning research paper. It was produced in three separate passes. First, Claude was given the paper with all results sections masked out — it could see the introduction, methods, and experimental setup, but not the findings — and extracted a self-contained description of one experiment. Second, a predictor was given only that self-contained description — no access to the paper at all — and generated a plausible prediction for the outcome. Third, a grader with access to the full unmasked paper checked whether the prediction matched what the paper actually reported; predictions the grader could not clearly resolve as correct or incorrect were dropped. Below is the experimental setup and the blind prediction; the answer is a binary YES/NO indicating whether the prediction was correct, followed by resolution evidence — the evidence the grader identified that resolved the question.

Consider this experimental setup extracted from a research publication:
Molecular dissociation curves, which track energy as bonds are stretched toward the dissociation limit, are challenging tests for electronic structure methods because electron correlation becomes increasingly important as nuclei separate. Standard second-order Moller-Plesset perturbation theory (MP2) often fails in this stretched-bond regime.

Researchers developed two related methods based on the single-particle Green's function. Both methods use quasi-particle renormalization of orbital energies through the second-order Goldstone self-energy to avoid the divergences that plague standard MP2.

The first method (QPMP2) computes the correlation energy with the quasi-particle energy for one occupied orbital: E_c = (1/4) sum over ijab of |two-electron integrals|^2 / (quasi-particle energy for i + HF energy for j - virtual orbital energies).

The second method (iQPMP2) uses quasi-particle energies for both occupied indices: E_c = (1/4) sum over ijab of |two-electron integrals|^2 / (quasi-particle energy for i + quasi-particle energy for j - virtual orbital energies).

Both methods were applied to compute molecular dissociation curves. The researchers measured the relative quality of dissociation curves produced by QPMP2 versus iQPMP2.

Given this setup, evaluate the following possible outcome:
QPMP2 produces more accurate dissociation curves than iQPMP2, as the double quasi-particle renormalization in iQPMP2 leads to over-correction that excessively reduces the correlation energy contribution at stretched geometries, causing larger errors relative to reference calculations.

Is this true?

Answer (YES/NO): NO